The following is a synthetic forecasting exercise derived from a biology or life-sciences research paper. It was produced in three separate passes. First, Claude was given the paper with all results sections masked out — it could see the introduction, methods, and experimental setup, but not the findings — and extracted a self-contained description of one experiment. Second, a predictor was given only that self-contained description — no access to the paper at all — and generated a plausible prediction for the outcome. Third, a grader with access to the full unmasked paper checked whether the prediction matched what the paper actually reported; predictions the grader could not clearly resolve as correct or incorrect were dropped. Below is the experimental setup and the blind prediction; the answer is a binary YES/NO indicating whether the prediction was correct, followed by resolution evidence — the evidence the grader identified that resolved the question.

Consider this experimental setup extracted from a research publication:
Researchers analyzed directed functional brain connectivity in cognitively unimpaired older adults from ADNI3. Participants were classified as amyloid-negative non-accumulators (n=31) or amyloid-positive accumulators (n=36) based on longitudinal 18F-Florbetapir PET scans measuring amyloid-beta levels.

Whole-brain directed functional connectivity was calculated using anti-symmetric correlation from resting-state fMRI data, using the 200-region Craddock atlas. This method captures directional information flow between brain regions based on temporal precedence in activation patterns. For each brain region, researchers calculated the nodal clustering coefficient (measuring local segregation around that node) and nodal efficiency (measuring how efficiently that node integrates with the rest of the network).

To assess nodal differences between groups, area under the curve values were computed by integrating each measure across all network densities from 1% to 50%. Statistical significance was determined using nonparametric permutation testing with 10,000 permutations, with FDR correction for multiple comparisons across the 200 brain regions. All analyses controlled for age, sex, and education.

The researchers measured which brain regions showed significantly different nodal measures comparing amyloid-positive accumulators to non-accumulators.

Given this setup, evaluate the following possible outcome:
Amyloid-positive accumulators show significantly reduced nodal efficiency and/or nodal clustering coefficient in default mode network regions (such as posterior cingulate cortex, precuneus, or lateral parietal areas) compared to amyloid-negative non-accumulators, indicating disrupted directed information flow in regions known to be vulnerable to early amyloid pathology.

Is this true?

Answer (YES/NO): NO